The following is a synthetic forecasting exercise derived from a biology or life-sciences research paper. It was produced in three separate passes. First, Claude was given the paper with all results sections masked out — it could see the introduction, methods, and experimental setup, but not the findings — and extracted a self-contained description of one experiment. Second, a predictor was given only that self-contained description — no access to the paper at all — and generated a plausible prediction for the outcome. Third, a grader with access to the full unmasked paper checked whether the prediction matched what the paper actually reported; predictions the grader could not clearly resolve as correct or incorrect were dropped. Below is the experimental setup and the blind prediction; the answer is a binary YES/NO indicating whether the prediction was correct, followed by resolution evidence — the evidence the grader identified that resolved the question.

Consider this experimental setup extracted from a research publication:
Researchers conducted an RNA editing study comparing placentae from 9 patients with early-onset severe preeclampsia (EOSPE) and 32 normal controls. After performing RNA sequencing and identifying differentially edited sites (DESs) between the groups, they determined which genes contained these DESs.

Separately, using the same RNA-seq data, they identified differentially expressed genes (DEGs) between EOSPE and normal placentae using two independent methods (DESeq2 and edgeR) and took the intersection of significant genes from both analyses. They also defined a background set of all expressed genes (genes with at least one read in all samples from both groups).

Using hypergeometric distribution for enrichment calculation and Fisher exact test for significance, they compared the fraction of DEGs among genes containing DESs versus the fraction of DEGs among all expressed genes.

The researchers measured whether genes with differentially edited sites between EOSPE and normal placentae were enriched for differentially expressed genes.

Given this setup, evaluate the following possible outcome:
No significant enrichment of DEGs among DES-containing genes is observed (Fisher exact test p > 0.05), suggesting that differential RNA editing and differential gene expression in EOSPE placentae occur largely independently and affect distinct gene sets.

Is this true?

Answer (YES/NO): NO